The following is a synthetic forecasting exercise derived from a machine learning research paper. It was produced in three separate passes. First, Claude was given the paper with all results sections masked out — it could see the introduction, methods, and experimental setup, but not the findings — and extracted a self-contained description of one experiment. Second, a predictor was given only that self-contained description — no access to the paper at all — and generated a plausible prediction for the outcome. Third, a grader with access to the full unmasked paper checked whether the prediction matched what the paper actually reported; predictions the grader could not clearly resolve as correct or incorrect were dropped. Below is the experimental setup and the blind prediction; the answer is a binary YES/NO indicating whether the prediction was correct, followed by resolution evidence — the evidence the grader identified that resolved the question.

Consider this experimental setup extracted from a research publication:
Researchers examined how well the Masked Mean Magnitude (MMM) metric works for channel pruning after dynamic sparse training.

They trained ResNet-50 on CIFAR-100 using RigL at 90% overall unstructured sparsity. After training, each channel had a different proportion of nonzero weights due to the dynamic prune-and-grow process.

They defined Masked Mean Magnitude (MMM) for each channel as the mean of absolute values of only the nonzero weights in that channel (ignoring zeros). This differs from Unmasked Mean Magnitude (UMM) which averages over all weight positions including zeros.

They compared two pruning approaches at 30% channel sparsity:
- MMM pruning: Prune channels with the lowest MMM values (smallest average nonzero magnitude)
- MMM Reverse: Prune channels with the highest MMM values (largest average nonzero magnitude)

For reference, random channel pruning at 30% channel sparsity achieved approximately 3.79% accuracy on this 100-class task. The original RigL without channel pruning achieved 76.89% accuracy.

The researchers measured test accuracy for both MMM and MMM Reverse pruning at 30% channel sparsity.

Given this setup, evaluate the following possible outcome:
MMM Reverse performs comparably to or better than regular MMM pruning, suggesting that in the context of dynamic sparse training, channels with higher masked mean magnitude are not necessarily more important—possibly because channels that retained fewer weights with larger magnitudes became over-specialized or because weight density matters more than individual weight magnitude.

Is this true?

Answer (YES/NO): NO